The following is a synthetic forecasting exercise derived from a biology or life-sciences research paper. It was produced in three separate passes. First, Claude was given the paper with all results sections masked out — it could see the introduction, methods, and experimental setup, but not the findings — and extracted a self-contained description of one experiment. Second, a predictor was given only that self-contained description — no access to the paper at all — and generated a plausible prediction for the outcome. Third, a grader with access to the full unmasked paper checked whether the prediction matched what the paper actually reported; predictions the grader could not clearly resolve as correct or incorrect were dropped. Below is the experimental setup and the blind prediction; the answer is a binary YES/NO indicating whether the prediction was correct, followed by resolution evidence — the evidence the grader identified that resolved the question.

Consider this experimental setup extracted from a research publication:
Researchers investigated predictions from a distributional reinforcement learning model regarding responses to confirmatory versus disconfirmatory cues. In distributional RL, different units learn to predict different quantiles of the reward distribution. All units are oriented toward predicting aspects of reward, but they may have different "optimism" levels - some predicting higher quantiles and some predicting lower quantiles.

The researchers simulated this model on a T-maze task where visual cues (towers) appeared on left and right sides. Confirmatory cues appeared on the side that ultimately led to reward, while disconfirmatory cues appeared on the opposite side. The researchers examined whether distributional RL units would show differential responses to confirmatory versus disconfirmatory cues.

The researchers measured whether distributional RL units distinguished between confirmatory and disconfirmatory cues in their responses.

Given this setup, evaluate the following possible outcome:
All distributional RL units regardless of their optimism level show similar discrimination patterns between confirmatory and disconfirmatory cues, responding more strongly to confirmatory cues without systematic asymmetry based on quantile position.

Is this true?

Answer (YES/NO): YES